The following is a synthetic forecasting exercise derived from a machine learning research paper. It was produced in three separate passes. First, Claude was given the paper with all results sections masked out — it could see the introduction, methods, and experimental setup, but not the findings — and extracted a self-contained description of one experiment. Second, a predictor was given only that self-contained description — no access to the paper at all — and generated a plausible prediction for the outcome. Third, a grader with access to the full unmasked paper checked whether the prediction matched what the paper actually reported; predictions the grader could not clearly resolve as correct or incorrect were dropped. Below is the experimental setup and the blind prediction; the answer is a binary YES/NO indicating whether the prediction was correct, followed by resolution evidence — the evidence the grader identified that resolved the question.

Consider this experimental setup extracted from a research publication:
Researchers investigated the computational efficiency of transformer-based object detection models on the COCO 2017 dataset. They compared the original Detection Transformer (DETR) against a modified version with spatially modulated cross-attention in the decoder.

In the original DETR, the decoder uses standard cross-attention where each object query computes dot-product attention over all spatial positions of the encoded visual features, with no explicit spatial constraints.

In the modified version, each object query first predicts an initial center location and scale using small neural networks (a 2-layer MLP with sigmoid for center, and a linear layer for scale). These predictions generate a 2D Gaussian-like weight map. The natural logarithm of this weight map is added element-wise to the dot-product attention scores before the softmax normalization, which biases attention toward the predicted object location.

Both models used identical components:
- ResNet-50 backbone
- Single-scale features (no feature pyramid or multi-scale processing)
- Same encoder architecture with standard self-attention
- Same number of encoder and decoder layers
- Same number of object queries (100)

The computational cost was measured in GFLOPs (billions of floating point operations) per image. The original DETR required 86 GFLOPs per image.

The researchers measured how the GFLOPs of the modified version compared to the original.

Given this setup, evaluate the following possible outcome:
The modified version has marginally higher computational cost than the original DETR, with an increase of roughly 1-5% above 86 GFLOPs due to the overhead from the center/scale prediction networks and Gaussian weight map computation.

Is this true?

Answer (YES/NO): NO